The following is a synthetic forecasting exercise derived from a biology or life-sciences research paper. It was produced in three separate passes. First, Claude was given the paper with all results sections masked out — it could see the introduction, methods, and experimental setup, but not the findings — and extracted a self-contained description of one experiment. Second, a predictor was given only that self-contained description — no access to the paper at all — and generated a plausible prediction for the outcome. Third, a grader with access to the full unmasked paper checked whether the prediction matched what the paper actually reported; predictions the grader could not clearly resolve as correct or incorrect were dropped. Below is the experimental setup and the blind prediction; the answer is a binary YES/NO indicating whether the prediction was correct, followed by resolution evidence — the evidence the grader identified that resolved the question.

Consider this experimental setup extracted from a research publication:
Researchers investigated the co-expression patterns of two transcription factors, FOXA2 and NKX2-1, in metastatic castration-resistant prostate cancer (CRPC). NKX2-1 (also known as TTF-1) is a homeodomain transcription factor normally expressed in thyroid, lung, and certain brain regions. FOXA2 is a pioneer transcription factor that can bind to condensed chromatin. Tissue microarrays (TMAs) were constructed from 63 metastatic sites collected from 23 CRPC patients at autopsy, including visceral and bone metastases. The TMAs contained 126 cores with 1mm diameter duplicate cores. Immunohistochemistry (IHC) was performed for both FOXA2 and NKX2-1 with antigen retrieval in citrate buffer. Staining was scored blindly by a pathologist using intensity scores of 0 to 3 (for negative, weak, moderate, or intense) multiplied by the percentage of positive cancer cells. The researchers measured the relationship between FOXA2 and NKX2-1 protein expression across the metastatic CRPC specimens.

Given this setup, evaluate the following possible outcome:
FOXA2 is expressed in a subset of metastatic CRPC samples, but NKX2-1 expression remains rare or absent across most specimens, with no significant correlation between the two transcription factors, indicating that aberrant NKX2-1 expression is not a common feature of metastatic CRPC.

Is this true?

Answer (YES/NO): NO